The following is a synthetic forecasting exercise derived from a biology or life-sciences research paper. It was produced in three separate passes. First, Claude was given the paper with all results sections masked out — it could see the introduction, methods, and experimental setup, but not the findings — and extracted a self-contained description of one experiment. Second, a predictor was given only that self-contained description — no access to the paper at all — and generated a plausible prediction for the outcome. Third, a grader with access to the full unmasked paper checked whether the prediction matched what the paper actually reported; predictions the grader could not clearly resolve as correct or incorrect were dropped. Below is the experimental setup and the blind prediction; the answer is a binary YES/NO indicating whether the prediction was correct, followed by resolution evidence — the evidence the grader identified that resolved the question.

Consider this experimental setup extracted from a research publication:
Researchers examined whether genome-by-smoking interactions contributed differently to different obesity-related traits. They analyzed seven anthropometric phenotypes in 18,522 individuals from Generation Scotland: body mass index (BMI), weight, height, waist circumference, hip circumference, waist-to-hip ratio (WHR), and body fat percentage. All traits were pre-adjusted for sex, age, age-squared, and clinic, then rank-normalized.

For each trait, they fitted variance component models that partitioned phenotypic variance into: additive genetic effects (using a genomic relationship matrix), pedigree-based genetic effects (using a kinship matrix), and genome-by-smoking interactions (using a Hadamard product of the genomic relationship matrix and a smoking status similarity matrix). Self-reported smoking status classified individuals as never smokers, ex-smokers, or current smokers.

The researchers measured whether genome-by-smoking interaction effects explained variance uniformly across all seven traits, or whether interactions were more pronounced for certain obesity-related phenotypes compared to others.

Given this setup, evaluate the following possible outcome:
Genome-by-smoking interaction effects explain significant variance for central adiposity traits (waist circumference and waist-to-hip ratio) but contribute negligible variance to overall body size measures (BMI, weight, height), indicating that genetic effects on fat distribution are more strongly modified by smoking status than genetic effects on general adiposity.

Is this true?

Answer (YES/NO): NO